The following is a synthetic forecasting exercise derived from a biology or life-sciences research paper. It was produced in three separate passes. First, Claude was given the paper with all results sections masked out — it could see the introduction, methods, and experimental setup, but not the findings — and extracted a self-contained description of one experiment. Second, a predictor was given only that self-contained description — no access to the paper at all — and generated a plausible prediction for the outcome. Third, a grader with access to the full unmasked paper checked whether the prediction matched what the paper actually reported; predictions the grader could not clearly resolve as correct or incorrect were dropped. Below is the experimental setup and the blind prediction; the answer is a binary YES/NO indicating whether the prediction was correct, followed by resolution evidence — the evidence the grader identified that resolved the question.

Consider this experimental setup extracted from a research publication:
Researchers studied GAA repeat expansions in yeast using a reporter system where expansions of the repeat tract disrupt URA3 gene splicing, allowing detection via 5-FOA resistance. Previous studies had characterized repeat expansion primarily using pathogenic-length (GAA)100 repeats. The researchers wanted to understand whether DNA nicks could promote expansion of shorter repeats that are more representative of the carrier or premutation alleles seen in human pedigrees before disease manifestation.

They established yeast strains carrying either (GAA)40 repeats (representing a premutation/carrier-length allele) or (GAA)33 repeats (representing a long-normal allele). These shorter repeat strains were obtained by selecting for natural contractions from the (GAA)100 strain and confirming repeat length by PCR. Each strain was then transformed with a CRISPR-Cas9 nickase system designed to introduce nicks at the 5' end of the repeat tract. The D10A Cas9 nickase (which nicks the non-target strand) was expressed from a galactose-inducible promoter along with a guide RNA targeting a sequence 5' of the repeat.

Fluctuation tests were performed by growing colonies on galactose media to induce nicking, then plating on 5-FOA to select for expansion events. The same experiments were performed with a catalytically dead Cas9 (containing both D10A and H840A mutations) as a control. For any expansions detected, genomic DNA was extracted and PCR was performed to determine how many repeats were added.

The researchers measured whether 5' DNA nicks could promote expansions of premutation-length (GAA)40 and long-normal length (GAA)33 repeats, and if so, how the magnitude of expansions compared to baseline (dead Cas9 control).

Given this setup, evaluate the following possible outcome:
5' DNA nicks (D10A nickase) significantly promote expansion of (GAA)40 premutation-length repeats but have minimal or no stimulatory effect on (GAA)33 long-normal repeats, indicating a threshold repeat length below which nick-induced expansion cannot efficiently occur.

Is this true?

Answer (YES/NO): NO